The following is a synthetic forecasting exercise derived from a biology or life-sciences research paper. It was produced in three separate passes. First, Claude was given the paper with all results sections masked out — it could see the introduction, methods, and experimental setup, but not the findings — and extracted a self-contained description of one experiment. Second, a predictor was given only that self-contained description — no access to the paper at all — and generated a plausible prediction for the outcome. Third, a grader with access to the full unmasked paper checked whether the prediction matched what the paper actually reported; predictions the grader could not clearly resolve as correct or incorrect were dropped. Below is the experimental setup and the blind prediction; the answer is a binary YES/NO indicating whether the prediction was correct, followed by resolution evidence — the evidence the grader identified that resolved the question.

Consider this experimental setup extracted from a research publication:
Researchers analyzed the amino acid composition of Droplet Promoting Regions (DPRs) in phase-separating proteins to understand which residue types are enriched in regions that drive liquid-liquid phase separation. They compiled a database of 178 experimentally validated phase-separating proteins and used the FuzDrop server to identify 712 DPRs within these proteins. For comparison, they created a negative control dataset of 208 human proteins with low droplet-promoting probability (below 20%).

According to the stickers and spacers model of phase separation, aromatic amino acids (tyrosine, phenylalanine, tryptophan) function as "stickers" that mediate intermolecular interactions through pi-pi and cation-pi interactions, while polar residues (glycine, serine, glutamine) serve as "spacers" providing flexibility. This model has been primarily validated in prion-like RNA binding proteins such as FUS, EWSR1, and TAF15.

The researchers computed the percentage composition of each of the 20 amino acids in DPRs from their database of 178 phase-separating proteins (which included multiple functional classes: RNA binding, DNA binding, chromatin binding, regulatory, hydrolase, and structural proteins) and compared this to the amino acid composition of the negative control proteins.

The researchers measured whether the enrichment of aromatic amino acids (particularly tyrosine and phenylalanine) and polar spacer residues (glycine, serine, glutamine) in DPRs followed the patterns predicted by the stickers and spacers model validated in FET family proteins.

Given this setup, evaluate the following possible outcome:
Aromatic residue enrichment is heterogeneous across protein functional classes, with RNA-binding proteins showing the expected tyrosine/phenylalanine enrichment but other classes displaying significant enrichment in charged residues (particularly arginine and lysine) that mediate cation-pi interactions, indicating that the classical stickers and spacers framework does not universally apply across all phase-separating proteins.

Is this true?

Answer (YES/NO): NO